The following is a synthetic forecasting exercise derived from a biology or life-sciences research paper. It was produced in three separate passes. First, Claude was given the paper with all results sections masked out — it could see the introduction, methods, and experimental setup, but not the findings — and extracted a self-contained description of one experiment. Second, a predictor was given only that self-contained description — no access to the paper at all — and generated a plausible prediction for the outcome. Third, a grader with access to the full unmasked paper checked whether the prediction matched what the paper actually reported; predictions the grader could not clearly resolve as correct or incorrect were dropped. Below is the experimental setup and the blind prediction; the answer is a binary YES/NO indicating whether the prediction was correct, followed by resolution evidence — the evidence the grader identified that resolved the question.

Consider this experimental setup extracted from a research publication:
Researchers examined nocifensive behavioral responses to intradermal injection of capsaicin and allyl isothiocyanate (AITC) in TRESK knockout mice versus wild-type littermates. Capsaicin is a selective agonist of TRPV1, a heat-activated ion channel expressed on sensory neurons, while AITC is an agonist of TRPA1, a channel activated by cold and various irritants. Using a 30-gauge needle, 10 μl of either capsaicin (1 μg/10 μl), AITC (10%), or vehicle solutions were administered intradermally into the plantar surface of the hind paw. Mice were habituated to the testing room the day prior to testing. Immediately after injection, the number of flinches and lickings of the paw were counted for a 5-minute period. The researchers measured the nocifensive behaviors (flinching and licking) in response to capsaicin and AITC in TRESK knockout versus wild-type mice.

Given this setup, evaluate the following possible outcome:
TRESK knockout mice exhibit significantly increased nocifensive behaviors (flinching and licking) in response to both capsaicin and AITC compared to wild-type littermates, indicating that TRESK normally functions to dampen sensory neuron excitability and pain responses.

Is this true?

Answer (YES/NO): NO